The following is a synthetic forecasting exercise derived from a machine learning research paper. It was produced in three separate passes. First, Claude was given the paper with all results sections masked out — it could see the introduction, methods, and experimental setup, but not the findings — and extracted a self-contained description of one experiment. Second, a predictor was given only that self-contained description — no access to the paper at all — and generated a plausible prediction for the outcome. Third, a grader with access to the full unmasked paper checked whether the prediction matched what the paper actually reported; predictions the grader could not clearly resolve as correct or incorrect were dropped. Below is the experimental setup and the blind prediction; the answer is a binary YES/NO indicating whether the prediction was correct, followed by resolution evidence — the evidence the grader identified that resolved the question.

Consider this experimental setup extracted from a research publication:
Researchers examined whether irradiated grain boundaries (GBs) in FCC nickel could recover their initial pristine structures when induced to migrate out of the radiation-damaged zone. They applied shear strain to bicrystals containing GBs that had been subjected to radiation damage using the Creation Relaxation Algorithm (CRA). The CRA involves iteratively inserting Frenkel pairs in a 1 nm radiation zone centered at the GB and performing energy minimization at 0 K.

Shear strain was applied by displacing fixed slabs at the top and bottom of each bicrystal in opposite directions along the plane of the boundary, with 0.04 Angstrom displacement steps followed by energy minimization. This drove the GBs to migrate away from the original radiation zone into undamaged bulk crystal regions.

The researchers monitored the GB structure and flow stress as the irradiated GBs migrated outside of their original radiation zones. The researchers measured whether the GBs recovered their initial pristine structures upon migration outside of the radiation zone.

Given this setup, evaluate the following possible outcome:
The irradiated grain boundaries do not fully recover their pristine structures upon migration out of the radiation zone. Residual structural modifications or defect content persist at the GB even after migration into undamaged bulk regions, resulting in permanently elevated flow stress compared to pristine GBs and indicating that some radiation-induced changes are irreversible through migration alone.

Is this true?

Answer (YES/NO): NO